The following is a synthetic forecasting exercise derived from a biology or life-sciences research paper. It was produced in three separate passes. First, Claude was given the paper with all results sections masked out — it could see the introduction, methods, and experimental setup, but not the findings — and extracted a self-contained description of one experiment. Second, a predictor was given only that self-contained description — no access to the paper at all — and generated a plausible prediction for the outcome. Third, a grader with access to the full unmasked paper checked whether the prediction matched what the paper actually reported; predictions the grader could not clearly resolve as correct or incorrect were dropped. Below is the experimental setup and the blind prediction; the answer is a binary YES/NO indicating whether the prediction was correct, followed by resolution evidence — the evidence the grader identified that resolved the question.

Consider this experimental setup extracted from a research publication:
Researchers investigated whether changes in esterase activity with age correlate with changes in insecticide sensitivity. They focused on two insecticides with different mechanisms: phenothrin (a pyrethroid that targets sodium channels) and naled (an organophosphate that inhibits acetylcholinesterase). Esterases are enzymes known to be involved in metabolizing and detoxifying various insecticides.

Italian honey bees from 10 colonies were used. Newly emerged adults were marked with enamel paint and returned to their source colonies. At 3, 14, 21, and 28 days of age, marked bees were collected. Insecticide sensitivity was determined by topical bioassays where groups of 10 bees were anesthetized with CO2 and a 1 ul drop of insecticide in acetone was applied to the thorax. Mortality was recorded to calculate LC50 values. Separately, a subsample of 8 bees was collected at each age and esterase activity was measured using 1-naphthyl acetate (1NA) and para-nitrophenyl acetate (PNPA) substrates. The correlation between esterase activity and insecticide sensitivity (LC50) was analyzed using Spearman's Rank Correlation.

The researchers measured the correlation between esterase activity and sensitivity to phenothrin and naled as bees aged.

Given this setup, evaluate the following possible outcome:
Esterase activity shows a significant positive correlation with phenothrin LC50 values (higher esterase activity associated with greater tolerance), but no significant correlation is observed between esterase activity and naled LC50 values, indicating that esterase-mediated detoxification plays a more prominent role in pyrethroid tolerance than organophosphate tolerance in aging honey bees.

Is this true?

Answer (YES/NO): NO